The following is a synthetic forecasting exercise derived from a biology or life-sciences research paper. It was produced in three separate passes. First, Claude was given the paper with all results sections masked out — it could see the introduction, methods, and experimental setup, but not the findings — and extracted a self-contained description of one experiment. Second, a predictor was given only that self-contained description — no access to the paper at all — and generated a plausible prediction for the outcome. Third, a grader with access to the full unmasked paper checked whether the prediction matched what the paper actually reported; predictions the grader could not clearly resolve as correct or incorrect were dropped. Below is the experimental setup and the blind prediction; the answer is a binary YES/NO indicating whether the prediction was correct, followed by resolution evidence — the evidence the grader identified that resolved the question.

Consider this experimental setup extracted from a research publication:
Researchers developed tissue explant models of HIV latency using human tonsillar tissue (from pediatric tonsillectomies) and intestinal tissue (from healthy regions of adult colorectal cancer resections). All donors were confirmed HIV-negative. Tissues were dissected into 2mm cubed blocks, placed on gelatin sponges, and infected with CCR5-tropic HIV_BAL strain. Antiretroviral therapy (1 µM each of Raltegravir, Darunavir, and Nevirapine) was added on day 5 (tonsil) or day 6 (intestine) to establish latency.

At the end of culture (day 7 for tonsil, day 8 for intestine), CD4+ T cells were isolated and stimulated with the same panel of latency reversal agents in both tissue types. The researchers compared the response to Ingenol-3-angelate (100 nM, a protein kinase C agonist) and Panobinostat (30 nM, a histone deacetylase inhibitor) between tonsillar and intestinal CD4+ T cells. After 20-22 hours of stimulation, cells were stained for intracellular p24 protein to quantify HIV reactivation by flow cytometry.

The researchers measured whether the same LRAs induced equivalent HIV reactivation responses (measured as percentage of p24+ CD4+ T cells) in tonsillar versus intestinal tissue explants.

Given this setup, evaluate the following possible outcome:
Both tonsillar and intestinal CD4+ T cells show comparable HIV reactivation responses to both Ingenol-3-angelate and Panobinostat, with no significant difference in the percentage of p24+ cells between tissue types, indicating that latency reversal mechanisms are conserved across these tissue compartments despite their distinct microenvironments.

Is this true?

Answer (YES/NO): NO